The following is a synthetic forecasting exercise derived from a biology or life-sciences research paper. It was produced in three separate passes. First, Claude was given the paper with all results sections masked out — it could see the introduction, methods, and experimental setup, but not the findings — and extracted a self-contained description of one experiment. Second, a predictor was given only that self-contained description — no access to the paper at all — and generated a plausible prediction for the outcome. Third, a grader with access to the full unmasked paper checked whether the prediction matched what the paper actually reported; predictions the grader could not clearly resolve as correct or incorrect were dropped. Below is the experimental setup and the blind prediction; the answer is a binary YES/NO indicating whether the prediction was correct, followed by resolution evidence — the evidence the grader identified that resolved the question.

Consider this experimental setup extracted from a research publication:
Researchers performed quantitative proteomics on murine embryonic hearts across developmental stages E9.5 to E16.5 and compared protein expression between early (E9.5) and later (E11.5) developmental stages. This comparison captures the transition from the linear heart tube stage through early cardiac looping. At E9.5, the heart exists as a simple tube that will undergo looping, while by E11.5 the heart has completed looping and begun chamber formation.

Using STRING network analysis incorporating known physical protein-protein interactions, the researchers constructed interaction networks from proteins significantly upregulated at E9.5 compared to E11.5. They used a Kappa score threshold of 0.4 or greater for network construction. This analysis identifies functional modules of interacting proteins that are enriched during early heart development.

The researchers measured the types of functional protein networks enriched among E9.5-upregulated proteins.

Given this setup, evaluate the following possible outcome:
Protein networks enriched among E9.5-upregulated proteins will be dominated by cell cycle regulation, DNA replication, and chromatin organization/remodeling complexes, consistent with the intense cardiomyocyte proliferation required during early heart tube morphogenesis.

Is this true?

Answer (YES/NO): NO